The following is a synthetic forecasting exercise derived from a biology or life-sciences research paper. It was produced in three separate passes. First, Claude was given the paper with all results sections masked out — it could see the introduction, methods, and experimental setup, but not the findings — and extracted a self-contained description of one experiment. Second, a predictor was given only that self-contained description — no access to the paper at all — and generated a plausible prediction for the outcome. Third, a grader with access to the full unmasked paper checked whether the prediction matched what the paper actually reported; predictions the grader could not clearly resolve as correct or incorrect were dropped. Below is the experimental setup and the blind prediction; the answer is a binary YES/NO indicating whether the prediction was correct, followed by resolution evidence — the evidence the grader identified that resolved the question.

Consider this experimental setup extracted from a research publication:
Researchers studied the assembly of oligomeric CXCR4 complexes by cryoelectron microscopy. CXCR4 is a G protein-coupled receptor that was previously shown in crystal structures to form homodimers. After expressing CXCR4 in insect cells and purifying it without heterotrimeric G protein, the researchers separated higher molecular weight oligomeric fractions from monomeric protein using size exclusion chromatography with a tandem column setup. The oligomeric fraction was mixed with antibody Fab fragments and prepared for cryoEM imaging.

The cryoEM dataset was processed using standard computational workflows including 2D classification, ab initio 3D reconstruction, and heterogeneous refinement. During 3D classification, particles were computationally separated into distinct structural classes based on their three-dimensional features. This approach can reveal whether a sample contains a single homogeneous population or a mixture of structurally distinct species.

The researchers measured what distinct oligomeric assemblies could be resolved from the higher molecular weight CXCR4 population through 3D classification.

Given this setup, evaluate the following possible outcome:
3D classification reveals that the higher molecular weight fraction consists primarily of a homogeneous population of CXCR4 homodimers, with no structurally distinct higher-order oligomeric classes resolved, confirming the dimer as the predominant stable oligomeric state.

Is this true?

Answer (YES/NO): NO